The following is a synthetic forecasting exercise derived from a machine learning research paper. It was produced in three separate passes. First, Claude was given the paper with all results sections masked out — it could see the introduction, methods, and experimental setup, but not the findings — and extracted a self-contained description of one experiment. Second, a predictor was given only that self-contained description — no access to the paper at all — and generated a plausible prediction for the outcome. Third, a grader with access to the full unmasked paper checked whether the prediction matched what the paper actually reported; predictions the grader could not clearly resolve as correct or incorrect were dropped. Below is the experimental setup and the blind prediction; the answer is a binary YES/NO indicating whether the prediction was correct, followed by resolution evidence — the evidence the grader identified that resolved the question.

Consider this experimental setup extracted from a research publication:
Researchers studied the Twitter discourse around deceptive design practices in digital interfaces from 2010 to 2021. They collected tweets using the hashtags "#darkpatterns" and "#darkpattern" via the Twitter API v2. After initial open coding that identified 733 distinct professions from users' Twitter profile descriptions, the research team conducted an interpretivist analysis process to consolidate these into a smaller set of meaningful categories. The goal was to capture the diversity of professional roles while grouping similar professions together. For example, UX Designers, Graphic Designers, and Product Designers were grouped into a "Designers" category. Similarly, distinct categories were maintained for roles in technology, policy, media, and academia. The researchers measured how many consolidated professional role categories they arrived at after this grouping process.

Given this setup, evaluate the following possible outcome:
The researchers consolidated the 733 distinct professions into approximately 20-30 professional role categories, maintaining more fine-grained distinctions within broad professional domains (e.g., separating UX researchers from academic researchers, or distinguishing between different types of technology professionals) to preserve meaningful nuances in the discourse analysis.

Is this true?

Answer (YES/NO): NO